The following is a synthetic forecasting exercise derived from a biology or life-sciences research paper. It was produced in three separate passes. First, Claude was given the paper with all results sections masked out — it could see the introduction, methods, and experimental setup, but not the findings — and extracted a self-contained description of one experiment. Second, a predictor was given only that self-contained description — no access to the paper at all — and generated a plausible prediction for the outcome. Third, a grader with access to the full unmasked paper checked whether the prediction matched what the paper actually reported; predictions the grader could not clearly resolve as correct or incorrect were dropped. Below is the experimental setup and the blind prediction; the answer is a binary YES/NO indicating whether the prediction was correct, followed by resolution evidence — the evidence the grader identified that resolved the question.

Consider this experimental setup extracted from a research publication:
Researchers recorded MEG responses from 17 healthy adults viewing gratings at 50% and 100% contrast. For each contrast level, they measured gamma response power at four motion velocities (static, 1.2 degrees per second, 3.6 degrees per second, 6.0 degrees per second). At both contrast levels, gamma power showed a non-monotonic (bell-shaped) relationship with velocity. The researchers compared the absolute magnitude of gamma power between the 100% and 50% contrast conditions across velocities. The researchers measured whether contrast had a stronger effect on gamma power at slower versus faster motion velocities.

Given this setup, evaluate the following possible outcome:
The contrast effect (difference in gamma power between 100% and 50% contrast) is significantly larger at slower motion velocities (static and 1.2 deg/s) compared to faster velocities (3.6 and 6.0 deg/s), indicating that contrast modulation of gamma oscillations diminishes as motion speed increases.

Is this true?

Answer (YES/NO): YES